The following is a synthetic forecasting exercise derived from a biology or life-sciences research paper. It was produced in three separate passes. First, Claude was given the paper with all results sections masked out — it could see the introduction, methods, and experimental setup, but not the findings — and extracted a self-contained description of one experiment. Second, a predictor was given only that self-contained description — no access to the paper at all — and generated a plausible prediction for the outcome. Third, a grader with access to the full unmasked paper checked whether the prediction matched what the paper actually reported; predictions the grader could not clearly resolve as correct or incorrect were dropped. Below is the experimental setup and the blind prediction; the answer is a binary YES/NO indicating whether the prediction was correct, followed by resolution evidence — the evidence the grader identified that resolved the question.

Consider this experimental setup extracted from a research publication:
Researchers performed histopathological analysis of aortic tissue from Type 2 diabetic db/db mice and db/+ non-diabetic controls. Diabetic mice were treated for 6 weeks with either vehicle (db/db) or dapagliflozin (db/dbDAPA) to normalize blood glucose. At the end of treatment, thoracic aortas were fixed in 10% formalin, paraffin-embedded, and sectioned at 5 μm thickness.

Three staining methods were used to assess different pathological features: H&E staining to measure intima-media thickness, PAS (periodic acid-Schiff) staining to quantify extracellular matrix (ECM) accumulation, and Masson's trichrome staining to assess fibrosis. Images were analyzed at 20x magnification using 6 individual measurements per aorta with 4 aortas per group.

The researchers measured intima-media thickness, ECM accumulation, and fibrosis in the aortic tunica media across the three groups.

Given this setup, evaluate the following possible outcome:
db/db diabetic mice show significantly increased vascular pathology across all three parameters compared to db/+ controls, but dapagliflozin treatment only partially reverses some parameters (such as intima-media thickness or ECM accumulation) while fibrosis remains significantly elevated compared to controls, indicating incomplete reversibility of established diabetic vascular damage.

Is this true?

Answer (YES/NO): NO